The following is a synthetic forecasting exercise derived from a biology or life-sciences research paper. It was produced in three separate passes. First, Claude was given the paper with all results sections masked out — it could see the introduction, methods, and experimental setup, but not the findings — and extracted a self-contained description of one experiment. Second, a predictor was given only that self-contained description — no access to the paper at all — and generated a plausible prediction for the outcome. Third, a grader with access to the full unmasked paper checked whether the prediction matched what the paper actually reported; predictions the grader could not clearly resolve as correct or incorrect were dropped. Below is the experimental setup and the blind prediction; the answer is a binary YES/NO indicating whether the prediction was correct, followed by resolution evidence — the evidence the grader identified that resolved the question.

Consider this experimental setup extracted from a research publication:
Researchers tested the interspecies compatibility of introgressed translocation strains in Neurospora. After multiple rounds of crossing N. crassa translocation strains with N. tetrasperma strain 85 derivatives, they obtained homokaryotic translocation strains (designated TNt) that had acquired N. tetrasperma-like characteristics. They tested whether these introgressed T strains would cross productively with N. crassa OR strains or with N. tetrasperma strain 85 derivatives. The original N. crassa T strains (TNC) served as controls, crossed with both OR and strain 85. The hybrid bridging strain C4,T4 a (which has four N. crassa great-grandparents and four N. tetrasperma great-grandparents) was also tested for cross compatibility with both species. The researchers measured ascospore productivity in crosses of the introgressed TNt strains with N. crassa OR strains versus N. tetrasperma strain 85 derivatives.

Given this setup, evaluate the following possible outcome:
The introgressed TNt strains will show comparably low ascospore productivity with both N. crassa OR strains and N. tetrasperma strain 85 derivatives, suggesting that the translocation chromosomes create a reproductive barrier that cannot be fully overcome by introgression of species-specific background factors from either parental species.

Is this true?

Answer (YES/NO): NO